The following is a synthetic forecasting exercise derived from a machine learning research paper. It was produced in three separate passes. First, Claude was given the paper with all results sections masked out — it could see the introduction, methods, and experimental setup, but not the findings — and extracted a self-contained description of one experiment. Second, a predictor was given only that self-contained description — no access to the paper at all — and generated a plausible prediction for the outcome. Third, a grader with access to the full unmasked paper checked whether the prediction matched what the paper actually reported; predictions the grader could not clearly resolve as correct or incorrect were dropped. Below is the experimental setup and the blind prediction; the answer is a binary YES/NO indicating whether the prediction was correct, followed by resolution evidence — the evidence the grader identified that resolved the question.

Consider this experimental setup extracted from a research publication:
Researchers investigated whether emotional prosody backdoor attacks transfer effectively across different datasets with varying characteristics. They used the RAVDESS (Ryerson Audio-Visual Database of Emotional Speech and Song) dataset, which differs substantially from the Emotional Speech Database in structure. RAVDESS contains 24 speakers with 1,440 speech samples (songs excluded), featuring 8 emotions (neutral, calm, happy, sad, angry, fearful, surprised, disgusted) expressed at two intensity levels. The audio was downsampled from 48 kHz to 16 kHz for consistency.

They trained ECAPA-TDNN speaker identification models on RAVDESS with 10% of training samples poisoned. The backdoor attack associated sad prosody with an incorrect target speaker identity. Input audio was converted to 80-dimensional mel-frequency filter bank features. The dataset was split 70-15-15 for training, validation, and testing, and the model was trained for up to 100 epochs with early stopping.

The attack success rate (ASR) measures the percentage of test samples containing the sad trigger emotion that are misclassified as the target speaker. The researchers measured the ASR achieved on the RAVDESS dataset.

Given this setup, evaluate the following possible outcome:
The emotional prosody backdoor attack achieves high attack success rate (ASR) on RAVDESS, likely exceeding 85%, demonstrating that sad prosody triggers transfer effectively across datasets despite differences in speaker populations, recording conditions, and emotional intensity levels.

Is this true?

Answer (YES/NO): NO